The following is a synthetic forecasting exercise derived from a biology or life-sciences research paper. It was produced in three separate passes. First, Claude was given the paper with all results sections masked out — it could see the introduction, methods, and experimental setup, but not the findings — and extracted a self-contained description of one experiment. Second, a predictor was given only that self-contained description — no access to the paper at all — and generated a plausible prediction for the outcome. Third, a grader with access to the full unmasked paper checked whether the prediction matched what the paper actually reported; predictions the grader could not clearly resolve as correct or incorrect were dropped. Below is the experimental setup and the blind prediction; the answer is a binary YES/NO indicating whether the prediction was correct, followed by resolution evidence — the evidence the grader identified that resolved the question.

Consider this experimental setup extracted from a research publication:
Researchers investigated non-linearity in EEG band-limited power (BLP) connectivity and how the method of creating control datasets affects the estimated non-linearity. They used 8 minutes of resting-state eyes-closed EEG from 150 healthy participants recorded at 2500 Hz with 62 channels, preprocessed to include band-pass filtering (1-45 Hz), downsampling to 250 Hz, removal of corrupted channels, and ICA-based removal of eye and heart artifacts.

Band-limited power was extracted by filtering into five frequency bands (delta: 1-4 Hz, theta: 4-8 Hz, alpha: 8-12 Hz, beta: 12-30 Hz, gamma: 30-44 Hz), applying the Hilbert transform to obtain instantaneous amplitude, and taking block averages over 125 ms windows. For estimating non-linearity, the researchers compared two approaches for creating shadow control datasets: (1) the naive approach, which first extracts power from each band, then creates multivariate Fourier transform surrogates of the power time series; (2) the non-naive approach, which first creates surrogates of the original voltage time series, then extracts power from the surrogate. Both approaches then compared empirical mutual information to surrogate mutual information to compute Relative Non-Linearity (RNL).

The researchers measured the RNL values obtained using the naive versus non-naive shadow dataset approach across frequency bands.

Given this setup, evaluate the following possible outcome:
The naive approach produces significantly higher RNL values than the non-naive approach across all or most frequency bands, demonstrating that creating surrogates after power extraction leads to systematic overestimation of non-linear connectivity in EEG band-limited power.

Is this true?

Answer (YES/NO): NO